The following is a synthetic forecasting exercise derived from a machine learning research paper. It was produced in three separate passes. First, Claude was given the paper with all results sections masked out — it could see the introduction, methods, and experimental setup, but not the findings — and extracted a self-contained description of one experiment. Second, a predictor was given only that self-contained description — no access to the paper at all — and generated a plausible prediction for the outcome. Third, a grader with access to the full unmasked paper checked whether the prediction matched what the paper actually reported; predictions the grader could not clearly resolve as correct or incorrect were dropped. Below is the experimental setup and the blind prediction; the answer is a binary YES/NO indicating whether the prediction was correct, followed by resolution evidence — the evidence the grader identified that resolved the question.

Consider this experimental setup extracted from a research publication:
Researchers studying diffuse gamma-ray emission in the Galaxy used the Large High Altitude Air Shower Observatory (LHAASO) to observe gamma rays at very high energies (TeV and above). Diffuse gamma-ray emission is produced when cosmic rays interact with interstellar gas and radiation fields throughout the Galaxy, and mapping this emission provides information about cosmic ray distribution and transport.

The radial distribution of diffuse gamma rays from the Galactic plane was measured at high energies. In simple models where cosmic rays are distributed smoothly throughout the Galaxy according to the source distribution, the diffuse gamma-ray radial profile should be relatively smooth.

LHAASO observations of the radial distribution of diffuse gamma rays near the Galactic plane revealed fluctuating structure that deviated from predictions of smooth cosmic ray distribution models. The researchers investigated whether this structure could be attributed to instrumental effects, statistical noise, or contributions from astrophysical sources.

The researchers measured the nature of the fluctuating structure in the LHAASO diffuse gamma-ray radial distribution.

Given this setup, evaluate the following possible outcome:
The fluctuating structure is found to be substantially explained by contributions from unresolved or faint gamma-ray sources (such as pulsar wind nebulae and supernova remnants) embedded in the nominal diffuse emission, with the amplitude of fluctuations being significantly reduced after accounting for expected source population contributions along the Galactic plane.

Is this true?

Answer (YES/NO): NO